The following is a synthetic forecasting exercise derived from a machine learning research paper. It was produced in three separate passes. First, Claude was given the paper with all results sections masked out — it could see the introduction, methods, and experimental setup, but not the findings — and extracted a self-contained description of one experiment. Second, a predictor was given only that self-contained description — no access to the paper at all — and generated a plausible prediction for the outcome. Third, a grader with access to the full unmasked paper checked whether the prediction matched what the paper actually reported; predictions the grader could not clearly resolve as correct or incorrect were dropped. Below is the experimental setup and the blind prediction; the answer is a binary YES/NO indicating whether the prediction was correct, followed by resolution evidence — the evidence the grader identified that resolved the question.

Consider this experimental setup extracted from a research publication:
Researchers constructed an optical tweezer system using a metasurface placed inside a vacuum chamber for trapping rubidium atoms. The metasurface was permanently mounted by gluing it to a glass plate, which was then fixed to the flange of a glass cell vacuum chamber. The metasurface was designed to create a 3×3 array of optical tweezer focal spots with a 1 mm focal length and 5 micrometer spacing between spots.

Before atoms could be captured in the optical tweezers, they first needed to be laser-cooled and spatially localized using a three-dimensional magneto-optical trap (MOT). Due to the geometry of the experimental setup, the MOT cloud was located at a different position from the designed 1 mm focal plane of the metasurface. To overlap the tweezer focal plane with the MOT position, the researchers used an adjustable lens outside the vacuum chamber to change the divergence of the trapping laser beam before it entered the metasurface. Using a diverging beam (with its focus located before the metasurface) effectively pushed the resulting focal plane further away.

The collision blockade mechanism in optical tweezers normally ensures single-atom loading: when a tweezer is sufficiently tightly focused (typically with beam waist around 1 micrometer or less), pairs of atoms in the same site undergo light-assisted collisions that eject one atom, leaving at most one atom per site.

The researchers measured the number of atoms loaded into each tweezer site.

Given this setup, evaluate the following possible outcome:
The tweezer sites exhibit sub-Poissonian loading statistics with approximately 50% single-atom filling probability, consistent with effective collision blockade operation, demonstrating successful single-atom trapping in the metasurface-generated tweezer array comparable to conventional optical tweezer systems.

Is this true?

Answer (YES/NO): NO